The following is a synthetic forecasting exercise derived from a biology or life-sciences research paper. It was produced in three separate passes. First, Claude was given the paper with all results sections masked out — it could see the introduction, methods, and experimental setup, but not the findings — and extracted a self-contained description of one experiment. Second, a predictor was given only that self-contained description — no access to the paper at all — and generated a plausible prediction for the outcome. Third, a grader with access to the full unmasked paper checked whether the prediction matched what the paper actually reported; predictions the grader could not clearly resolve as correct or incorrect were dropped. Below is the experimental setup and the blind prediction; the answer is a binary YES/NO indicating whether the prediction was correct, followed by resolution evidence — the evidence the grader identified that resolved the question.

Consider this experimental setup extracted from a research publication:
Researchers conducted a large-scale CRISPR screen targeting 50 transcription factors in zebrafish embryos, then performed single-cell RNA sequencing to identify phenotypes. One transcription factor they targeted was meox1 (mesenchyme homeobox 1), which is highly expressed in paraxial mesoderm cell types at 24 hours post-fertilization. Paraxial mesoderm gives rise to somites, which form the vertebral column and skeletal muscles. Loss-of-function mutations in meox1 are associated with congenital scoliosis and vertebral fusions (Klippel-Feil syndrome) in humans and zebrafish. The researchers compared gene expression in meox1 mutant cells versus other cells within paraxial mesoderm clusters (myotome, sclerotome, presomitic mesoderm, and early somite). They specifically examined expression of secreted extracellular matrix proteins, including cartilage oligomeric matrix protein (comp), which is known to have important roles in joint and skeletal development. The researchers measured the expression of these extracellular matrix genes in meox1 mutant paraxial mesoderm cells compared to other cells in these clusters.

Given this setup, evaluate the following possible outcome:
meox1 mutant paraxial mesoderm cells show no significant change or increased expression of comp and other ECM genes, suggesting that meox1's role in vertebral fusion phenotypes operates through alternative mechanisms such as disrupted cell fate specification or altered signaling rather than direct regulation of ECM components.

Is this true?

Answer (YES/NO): NO